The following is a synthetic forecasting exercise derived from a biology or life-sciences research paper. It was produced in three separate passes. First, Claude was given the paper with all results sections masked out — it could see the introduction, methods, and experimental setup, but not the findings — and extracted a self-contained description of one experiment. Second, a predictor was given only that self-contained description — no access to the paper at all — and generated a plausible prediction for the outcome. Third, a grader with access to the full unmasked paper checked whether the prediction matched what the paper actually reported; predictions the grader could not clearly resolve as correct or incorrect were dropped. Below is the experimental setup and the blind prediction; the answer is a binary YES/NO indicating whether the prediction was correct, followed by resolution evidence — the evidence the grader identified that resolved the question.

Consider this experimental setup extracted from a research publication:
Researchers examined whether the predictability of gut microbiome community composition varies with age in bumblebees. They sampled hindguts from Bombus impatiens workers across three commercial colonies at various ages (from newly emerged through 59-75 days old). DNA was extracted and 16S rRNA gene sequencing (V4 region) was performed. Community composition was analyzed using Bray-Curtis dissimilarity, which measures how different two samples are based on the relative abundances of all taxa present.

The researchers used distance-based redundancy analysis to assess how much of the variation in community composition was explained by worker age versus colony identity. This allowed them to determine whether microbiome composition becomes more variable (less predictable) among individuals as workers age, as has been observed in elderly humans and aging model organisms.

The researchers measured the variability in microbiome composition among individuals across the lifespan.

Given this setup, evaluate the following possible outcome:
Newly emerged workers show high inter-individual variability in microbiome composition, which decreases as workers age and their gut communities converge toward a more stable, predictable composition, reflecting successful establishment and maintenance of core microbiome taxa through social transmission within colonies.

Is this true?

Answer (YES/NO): NO